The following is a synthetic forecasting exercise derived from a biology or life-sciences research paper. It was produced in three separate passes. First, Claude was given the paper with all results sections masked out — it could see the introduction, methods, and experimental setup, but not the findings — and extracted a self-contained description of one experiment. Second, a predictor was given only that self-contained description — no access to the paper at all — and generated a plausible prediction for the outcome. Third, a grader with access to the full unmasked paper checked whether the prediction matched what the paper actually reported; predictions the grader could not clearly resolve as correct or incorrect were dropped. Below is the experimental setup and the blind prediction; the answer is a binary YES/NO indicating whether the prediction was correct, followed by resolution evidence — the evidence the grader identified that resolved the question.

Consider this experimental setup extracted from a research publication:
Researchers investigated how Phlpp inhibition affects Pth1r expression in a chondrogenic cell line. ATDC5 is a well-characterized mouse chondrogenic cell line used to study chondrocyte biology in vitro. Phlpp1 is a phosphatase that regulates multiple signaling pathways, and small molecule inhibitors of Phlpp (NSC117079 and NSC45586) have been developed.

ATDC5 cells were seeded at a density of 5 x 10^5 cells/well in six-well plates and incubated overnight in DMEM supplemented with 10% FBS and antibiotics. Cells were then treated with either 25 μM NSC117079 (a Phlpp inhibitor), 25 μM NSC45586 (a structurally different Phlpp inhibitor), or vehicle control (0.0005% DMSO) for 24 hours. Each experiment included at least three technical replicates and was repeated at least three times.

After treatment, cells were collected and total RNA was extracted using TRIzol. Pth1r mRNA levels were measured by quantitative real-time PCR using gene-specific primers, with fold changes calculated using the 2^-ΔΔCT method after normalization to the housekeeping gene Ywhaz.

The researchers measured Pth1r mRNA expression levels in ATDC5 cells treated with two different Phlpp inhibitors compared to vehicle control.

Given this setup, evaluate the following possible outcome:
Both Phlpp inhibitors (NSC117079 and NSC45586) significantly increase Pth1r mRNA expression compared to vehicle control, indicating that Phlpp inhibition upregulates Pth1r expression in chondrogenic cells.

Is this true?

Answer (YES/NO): YES